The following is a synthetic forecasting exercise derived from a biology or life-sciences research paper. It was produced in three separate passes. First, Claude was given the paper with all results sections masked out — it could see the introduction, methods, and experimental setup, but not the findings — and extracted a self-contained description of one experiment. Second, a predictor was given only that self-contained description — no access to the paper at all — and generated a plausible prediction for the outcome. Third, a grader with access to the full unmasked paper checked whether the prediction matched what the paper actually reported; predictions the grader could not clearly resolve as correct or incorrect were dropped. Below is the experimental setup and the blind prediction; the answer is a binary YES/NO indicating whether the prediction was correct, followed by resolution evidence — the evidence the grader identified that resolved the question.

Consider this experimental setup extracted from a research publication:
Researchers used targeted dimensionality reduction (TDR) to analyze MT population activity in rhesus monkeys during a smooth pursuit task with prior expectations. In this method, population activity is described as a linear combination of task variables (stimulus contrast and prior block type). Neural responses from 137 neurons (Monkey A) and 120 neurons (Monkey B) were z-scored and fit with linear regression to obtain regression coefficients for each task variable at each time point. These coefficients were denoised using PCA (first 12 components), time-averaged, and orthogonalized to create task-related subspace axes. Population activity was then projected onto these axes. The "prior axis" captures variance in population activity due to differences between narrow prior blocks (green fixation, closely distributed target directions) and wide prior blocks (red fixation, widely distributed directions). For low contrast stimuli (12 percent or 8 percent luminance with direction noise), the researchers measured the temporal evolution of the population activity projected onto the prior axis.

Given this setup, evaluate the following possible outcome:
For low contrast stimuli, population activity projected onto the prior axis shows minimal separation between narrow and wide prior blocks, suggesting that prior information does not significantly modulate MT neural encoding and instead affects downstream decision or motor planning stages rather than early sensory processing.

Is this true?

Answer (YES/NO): NO